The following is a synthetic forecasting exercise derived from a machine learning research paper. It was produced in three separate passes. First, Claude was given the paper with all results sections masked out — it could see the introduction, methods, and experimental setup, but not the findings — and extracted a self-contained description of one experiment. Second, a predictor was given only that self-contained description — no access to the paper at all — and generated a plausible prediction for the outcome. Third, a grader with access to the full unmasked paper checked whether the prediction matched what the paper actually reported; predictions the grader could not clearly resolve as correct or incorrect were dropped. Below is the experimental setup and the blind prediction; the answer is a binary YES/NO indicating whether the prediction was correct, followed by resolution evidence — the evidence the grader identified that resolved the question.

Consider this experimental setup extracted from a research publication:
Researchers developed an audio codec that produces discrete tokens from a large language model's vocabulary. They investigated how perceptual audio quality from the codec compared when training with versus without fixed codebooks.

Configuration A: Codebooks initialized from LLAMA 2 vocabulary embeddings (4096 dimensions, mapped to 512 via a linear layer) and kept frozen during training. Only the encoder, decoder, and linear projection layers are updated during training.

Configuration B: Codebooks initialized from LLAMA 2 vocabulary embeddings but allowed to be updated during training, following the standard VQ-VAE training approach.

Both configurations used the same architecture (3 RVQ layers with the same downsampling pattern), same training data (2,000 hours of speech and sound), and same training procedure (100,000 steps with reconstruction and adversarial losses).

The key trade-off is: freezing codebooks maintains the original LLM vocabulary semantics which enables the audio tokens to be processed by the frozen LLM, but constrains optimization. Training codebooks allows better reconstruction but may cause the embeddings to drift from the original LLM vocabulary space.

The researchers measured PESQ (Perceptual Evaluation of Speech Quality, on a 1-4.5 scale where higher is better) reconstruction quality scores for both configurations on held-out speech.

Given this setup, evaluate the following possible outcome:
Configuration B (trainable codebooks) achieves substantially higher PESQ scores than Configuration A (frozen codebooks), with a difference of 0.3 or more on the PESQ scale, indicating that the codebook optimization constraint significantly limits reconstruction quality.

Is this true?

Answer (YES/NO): NO